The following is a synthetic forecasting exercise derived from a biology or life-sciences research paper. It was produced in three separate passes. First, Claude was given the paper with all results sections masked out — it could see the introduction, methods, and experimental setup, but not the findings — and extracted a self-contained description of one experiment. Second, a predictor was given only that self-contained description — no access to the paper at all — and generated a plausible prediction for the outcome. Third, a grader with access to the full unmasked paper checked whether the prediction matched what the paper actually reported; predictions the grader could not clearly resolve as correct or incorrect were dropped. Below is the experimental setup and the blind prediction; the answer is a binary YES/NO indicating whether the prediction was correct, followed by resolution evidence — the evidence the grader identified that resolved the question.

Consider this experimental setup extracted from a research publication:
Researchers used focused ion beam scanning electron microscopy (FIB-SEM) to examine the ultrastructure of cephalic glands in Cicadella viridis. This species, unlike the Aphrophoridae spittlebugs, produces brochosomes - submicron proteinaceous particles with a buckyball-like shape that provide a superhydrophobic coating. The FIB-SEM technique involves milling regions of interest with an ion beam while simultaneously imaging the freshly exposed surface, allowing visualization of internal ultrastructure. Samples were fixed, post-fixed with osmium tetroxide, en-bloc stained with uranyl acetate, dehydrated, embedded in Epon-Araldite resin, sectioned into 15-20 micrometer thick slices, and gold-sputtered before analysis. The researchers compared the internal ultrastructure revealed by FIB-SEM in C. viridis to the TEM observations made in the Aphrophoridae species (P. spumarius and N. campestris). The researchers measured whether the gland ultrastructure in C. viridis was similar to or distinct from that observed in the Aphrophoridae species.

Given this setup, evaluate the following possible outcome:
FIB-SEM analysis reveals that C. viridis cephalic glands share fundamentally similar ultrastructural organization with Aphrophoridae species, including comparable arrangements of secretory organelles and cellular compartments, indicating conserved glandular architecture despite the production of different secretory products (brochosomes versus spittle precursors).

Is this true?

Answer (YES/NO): YES